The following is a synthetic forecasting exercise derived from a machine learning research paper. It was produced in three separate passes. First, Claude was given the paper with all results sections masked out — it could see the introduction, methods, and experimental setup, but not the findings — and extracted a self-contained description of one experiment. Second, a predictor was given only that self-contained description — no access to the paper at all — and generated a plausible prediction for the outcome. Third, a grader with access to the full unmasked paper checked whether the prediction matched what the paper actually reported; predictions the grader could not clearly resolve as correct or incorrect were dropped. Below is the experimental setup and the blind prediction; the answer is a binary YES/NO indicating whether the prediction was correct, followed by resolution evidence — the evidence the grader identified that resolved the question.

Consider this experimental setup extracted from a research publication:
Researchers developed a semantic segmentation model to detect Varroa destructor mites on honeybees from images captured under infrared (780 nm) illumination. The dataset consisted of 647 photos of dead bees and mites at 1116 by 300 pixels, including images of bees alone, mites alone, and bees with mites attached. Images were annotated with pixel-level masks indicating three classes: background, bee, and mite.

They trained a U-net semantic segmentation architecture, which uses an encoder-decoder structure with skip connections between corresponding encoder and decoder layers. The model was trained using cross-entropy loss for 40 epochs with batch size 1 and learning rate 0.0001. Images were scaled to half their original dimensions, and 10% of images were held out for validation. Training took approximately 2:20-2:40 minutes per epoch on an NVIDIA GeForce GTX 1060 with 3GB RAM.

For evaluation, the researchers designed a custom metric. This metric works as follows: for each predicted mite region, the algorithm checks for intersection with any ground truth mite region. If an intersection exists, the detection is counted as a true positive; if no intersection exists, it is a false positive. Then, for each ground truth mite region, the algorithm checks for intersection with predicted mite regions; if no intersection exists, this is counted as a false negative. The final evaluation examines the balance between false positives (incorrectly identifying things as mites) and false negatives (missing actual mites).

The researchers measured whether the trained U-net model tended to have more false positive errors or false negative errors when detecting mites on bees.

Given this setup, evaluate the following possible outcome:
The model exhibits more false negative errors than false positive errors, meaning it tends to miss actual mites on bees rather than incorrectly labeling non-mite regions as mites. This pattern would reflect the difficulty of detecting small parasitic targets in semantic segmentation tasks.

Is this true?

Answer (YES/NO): YES